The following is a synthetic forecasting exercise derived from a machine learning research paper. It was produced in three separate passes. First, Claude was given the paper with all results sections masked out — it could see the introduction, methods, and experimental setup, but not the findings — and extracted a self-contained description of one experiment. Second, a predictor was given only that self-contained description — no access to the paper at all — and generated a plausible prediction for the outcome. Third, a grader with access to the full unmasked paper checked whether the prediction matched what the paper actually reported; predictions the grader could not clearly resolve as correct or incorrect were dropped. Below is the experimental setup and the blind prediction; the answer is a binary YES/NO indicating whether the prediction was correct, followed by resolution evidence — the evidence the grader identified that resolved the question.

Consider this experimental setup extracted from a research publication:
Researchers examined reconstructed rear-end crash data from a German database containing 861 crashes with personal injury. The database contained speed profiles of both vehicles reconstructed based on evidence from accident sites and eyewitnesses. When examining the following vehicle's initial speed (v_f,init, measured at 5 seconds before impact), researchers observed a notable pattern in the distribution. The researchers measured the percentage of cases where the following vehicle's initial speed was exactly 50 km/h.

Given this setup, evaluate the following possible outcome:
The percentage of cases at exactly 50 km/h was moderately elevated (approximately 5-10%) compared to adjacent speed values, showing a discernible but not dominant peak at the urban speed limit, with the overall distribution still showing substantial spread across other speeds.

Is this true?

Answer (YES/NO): NO